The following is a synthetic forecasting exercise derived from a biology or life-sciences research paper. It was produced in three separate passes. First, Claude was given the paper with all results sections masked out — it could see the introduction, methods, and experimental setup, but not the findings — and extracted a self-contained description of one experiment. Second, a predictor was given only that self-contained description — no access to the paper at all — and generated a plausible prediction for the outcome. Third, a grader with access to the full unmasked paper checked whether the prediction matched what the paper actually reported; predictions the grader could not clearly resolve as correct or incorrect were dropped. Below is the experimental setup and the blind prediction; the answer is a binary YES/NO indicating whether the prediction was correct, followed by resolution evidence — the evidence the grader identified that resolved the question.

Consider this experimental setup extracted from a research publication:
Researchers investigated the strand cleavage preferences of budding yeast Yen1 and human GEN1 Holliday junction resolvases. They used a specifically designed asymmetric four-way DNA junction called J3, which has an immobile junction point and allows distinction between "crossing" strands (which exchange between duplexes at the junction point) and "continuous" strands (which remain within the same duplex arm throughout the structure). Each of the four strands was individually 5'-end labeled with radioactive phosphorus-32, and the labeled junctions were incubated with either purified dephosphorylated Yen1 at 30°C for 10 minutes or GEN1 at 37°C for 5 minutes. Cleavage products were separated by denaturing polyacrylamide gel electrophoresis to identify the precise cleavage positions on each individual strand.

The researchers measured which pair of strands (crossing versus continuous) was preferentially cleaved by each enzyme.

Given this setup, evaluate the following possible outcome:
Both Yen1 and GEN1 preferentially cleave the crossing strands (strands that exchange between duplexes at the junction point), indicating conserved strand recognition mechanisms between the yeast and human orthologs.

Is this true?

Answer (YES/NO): NO